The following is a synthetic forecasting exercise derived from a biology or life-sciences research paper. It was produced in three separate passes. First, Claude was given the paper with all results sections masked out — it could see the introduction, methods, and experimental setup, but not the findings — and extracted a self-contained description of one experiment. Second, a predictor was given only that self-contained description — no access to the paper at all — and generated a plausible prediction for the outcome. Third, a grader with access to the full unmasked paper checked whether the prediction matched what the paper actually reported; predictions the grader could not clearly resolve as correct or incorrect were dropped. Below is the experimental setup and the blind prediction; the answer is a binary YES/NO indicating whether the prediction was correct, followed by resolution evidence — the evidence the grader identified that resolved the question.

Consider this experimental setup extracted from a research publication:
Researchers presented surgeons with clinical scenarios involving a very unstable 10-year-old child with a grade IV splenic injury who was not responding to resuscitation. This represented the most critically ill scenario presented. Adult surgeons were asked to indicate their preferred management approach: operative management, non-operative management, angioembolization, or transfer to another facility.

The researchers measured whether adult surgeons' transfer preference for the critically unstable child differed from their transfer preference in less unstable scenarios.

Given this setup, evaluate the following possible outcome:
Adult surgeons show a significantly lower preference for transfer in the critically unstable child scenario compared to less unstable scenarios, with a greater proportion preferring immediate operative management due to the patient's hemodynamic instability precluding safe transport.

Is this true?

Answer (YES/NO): NO